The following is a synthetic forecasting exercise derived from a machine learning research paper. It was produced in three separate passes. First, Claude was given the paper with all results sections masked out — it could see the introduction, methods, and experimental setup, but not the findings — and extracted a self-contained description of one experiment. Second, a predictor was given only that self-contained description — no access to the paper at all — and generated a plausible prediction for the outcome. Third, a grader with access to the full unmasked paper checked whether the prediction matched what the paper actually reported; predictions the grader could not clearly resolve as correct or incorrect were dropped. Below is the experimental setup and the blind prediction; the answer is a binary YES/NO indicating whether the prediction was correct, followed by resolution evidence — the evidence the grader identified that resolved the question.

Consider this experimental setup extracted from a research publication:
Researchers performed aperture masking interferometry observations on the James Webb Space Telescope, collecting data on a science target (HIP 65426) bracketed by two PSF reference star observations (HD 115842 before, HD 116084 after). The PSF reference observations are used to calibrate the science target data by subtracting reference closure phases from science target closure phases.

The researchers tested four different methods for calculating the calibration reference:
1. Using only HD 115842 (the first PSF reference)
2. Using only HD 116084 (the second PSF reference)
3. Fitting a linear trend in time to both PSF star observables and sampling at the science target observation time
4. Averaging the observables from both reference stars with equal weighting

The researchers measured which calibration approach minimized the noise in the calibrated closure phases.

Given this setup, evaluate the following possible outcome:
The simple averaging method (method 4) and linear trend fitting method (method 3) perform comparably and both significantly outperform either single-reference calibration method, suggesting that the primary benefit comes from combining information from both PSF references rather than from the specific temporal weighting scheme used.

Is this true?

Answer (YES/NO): NO